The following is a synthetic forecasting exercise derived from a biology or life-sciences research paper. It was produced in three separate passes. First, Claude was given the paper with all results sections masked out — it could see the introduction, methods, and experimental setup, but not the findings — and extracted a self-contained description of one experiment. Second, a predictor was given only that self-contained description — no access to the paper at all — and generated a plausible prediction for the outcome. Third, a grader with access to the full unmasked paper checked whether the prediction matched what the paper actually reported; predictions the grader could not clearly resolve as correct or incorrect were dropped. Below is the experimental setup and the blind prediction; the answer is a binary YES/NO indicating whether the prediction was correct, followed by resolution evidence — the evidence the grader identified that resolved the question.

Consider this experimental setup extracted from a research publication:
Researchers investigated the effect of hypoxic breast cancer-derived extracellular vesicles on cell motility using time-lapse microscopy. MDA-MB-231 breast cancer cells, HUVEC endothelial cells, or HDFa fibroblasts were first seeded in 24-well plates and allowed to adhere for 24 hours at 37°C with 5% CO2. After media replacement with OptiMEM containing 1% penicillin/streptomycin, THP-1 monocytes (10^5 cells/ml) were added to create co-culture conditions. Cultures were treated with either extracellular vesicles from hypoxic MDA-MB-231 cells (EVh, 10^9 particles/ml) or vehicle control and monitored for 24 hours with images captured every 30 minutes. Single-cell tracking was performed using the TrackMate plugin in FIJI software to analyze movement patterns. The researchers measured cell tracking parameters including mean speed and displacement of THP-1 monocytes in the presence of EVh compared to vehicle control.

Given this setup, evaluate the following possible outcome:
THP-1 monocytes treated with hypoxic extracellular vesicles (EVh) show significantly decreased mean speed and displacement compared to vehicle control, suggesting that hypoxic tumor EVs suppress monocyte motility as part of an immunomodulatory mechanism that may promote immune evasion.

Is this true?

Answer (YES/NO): NO